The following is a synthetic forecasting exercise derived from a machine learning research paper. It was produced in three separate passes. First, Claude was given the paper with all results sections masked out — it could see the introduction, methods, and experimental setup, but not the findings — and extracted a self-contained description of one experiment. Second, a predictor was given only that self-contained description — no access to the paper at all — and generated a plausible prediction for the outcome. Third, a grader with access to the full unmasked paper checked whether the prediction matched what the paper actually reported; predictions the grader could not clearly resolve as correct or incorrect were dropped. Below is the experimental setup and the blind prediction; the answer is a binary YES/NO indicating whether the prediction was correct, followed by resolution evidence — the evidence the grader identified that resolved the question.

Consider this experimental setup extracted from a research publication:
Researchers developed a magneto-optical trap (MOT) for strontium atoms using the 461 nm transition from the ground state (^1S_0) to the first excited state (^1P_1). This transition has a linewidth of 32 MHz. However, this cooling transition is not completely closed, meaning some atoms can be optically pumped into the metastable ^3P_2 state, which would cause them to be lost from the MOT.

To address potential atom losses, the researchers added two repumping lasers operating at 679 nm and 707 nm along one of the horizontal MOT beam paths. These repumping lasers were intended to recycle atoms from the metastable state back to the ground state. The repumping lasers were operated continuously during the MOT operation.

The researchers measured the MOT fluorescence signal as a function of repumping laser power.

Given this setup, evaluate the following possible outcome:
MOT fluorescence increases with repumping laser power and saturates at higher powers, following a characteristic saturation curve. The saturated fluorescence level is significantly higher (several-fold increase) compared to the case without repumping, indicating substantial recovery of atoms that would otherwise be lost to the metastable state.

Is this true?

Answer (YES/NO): NO